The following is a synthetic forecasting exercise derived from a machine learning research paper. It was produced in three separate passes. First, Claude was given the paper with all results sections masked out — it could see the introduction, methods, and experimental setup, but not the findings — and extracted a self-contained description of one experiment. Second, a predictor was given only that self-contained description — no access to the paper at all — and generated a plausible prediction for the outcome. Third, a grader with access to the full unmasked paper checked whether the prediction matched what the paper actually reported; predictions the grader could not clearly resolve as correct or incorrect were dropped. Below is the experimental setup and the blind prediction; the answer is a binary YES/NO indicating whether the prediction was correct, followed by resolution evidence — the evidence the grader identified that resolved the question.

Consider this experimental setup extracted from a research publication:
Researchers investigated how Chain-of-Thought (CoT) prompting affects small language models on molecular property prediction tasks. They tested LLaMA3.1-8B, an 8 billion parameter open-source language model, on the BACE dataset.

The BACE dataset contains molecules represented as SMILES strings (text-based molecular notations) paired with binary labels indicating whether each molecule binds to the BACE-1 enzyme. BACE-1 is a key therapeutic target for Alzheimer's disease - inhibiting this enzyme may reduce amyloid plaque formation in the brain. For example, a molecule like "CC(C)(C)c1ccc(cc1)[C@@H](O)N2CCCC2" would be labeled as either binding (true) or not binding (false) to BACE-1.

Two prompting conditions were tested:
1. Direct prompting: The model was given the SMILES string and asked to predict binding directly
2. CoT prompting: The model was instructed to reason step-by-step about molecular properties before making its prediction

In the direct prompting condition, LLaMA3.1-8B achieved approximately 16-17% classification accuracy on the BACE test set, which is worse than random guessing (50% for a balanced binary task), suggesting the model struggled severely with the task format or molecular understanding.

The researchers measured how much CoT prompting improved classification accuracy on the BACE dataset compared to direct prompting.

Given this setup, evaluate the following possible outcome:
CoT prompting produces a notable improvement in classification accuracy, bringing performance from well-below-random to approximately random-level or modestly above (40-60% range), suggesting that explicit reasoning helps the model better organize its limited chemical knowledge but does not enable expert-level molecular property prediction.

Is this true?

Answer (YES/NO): YES